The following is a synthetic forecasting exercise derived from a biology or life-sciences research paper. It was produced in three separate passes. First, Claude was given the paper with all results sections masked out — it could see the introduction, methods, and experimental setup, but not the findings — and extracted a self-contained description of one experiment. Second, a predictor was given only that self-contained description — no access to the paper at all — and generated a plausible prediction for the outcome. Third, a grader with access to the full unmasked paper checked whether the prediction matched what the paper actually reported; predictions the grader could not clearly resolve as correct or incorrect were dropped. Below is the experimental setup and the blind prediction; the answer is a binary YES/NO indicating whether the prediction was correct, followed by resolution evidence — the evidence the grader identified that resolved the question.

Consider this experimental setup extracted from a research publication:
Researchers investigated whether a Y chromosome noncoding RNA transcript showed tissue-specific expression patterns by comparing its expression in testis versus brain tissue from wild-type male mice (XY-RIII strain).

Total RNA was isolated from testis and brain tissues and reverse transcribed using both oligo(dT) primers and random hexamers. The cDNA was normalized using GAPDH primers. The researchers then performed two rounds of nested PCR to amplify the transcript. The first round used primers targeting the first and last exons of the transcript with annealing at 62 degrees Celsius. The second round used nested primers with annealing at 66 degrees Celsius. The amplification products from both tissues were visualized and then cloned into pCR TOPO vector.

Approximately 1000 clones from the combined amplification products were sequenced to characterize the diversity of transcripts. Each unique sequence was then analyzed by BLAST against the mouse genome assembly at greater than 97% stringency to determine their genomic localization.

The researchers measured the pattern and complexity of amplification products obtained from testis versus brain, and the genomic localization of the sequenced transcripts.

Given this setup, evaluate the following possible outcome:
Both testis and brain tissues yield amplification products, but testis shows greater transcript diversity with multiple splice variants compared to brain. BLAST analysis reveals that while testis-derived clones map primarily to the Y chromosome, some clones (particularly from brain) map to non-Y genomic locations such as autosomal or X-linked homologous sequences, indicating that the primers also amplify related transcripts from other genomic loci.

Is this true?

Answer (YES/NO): NO